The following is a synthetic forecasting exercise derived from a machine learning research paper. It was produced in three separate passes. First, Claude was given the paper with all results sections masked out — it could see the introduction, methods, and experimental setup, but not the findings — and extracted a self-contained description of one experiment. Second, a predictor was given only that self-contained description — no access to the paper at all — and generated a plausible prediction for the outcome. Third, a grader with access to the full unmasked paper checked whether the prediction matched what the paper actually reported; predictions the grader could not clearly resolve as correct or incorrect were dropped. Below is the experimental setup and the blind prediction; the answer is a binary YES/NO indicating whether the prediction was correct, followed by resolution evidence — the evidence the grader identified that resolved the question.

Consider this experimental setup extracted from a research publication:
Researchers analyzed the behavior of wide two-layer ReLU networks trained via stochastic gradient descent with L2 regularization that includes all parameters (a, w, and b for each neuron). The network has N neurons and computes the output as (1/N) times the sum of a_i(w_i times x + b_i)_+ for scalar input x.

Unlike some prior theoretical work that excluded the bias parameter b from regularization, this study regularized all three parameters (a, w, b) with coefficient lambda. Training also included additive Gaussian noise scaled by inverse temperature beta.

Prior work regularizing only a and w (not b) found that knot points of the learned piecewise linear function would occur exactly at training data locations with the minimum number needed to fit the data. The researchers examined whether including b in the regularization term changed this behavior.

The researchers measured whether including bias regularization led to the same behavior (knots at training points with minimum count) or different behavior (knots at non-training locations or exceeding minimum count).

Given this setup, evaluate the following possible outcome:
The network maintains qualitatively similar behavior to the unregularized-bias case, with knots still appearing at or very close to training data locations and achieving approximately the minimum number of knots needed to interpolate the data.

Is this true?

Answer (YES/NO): NO